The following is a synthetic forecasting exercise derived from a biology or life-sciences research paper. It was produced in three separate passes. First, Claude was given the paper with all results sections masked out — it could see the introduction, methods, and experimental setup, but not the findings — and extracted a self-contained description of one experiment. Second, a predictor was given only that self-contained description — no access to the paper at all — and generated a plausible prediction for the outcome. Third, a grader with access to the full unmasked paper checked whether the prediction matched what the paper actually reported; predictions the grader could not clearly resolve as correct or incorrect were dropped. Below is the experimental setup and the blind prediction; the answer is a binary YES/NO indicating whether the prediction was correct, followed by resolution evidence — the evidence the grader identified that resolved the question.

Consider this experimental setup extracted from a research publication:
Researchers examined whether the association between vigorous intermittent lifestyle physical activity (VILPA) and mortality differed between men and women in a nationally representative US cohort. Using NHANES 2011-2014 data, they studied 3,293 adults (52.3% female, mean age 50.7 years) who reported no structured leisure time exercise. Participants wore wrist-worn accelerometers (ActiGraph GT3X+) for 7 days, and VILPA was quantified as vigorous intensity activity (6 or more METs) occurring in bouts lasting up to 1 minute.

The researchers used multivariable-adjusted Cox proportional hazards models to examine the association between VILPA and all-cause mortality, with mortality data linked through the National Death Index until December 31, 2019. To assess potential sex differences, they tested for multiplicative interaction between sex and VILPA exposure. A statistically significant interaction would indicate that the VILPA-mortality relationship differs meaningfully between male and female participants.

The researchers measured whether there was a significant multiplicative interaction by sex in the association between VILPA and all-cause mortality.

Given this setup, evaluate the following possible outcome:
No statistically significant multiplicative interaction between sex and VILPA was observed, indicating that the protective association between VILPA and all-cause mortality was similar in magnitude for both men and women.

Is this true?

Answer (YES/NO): YES